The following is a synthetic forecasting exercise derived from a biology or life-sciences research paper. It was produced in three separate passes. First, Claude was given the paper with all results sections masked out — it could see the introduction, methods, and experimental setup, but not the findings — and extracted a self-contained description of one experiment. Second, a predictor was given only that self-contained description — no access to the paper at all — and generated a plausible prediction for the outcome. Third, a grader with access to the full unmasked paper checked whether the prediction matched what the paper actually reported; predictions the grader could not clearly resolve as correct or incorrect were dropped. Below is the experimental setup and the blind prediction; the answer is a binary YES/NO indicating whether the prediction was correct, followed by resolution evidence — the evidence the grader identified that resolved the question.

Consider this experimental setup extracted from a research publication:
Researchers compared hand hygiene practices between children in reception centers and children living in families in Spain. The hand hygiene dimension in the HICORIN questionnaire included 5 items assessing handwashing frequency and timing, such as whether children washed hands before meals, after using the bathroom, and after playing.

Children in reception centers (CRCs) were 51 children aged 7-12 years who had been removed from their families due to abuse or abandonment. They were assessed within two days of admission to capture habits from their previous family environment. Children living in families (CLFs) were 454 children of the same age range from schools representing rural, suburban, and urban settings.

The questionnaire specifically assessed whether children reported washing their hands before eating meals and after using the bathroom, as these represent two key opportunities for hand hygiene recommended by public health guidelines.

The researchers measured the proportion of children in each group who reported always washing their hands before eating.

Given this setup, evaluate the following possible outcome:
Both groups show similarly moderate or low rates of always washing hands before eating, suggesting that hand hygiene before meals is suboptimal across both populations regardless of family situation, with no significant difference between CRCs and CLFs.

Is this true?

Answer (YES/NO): NO